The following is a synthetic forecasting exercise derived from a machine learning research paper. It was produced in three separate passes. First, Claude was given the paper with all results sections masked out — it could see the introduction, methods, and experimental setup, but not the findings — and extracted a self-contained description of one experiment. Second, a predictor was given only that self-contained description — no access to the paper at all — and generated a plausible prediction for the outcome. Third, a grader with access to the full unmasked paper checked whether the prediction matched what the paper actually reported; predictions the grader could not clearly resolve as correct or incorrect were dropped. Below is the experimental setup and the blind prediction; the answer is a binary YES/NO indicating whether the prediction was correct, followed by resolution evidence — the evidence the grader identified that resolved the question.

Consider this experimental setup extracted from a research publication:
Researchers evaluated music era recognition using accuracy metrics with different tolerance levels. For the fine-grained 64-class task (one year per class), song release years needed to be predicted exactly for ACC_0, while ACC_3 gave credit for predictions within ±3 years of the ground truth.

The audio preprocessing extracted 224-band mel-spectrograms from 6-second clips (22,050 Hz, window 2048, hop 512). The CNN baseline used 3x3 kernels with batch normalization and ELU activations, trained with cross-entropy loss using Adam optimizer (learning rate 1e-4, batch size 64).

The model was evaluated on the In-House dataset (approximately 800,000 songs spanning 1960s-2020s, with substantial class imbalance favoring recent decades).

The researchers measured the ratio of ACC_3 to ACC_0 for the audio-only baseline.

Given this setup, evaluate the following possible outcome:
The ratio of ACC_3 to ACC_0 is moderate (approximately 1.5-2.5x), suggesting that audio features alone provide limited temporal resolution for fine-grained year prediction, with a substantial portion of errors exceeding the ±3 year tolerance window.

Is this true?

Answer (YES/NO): NO